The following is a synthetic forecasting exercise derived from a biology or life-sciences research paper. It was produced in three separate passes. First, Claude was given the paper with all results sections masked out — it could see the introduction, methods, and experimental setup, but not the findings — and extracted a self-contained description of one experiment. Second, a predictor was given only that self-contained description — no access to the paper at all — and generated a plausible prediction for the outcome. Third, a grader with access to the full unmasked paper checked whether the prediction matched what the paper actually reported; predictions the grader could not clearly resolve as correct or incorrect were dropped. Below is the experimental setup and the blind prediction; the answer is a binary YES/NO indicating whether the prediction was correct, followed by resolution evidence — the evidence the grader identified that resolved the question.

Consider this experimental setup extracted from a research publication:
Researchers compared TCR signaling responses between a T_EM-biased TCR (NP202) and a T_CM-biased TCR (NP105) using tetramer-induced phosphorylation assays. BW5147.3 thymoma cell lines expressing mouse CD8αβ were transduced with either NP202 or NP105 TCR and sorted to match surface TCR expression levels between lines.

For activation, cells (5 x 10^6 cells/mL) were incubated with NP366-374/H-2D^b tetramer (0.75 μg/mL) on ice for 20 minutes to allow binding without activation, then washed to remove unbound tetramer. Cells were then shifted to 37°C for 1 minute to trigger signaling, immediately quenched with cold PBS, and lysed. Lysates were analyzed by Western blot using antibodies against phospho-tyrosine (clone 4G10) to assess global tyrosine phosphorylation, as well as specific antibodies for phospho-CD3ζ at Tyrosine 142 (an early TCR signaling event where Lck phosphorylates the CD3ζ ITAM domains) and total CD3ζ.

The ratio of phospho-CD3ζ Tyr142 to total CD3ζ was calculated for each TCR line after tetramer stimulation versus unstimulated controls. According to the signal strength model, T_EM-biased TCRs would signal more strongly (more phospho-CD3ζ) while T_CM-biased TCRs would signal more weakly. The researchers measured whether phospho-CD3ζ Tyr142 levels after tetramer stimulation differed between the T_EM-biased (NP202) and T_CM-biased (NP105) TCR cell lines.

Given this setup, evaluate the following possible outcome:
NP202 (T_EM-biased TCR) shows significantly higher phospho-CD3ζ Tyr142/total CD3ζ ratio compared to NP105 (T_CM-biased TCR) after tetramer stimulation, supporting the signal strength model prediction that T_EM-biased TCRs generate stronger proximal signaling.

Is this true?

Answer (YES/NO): NO